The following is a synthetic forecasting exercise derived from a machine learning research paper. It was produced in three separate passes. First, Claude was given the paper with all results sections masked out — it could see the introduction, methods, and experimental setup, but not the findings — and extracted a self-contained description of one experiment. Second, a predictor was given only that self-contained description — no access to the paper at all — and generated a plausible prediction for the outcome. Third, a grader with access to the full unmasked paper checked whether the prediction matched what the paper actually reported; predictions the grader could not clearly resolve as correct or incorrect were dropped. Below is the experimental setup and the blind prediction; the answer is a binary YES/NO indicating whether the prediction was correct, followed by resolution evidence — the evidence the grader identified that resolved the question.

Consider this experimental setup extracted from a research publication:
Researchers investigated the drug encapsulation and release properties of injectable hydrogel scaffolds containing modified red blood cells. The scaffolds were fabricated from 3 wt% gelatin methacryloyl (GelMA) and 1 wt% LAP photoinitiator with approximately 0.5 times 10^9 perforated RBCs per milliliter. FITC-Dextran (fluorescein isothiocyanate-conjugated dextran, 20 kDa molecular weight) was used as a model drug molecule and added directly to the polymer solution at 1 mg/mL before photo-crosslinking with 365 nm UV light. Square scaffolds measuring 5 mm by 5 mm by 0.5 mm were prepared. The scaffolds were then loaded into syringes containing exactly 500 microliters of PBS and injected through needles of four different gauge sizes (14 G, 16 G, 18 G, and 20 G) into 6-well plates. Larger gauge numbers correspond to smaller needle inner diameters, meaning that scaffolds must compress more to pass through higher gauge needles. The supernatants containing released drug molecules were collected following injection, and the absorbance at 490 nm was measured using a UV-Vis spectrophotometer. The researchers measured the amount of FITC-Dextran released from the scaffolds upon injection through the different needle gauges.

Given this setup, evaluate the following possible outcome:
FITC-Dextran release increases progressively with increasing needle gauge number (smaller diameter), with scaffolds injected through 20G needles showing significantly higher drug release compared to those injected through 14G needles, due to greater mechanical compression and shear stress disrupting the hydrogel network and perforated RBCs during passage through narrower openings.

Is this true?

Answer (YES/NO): YES